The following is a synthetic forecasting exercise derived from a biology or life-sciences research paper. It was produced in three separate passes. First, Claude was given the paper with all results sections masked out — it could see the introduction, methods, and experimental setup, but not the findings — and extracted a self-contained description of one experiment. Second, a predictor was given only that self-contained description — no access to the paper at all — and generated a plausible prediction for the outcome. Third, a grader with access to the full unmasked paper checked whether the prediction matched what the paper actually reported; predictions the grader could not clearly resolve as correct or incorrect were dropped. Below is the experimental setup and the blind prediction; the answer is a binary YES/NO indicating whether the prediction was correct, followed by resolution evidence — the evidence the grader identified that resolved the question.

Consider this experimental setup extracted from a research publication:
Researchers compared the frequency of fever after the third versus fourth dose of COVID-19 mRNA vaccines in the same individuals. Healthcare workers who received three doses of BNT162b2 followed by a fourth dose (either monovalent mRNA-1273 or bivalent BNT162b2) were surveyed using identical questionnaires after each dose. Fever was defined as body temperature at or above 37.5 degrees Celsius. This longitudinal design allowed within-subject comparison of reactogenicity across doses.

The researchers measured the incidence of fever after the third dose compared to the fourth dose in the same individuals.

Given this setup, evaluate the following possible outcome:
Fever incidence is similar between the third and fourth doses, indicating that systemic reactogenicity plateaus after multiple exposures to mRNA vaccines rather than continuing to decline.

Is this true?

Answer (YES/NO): YES